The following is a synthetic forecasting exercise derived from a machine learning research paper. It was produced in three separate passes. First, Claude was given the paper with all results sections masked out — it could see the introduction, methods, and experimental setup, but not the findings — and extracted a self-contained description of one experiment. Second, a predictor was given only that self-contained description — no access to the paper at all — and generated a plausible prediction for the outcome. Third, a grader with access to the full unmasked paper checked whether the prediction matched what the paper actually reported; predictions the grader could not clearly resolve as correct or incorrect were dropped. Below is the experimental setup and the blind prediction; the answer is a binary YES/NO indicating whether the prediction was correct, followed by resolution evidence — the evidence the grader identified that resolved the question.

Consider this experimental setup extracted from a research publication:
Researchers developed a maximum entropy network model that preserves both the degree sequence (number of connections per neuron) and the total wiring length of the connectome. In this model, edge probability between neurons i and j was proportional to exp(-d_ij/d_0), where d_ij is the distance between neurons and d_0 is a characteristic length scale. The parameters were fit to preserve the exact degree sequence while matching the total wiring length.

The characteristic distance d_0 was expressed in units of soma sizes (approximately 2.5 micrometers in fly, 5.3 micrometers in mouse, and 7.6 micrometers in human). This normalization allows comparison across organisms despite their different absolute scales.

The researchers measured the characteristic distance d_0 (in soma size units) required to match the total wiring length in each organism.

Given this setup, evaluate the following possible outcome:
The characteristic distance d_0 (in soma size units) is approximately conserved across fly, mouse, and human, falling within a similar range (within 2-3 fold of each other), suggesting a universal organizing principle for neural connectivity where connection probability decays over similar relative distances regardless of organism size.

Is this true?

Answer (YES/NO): YES